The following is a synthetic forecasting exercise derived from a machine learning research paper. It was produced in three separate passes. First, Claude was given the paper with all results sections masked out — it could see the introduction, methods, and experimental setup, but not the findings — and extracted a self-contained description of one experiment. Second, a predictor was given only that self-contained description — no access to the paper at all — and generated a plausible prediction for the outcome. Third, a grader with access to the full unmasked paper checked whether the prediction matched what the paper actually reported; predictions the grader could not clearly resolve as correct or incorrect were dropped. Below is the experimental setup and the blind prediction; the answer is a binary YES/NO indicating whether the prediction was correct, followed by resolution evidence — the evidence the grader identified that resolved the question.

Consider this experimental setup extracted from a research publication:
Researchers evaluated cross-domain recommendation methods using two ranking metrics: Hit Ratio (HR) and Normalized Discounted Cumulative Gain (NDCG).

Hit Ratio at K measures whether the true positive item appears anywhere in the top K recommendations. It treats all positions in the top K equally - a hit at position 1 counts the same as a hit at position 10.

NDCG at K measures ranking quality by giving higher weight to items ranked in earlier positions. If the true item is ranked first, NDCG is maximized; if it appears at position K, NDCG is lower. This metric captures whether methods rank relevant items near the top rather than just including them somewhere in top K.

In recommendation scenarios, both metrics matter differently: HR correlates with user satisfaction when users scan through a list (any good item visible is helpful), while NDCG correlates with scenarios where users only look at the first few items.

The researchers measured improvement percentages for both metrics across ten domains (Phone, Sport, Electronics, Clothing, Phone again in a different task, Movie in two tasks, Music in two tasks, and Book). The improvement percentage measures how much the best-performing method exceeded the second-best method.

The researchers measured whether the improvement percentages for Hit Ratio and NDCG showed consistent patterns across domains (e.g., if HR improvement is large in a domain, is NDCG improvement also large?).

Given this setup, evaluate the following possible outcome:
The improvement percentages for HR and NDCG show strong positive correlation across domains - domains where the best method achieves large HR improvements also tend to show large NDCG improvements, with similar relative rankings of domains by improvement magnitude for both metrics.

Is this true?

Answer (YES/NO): NO